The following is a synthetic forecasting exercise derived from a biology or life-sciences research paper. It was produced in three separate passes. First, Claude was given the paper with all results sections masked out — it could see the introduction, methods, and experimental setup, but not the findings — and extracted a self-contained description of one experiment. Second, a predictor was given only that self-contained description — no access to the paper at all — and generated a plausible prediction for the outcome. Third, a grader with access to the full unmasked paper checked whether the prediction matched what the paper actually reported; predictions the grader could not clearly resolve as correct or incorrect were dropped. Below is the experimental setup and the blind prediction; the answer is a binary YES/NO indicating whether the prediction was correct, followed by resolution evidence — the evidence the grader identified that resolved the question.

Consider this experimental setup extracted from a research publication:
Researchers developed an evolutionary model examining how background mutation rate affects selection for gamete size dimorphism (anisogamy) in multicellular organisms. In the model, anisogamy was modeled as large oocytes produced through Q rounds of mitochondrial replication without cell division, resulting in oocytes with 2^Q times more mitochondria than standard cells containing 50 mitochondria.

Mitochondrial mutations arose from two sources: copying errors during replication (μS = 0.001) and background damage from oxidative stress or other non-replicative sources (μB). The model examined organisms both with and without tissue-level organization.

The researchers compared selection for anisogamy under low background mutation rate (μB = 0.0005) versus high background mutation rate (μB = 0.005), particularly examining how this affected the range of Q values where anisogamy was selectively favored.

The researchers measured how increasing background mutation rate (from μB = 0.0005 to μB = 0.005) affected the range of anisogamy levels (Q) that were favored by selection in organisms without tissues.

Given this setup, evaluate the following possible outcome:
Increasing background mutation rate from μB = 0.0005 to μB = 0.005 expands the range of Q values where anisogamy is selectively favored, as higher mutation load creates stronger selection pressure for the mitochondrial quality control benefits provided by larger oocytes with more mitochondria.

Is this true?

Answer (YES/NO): NO